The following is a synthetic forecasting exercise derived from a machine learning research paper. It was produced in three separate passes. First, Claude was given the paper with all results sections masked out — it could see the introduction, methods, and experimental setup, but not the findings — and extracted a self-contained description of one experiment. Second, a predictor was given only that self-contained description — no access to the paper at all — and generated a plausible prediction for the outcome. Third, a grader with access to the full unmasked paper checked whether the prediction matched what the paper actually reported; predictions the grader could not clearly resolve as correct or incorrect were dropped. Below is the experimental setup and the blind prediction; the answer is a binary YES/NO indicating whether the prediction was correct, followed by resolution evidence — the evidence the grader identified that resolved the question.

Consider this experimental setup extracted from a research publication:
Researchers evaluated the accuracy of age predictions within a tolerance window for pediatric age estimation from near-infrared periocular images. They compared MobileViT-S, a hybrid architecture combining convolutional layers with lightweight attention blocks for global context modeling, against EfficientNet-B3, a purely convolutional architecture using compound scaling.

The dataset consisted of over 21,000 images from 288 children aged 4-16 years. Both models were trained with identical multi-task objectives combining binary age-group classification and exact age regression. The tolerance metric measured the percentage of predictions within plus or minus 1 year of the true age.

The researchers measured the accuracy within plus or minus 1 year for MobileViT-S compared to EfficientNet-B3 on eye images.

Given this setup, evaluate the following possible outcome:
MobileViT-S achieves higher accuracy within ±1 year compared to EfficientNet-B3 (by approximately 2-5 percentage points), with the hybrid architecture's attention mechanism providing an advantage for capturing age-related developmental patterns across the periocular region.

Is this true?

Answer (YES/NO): NO